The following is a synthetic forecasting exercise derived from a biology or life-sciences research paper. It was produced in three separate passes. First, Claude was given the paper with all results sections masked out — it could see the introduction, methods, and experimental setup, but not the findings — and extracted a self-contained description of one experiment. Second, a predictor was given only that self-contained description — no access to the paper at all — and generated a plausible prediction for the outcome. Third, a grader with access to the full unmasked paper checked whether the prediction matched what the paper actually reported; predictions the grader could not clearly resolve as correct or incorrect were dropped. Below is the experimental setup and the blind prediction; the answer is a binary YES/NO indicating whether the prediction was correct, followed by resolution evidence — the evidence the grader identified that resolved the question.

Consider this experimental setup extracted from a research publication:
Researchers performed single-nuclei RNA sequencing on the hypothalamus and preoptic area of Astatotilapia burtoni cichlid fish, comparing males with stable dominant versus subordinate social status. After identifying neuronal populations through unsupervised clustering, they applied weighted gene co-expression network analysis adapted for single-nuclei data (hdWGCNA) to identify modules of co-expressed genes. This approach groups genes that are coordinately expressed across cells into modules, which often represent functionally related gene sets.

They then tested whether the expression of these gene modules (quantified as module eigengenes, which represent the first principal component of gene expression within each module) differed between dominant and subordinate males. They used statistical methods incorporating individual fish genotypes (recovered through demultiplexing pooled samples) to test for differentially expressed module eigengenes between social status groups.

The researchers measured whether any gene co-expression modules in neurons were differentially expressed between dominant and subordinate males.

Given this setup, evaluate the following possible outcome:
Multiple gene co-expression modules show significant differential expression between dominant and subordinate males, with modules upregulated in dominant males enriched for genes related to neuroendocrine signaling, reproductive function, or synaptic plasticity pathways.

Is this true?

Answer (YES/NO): NO